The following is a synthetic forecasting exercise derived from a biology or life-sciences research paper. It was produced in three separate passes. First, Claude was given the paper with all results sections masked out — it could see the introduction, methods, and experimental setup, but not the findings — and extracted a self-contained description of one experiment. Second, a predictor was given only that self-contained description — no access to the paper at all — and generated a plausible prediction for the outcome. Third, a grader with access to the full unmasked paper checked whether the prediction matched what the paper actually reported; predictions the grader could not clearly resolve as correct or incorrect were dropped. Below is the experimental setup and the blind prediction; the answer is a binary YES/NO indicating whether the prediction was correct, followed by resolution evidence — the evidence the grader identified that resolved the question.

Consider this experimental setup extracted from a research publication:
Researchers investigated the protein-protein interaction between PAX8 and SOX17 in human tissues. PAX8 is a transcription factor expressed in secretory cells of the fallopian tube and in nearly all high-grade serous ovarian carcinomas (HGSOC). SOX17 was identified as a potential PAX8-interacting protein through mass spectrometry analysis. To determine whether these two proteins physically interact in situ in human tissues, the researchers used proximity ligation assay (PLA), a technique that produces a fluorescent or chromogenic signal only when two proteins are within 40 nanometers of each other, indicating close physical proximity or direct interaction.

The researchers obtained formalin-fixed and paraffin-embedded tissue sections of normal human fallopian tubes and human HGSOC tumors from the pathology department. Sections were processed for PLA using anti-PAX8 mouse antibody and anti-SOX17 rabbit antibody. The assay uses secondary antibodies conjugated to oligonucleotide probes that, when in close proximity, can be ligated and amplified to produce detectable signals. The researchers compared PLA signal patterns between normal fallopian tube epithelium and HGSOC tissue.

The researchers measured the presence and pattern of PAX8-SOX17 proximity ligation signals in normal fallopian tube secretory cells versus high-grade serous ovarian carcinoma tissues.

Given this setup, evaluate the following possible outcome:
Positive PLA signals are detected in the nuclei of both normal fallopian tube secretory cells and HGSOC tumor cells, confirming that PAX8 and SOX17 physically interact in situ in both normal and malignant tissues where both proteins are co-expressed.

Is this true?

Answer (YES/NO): YES